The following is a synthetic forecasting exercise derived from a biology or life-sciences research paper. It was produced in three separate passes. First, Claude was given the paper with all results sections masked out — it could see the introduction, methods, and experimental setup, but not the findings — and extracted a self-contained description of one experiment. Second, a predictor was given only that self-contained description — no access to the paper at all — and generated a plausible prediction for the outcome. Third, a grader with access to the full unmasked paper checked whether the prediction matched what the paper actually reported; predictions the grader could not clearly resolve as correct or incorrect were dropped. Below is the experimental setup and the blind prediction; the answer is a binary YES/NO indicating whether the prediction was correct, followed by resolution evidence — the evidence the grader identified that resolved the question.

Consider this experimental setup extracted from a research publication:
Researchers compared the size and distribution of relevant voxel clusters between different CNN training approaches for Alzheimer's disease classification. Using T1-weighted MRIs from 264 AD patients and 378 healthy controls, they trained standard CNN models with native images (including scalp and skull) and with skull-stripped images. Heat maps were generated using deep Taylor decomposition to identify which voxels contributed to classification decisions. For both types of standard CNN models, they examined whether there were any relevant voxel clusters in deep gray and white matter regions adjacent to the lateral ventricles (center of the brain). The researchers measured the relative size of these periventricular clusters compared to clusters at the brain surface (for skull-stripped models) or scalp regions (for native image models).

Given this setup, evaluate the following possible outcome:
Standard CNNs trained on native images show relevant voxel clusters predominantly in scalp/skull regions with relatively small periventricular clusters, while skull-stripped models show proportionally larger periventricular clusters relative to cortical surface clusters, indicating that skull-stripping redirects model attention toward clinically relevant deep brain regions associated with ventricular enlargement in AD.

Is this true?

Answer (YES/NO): NO